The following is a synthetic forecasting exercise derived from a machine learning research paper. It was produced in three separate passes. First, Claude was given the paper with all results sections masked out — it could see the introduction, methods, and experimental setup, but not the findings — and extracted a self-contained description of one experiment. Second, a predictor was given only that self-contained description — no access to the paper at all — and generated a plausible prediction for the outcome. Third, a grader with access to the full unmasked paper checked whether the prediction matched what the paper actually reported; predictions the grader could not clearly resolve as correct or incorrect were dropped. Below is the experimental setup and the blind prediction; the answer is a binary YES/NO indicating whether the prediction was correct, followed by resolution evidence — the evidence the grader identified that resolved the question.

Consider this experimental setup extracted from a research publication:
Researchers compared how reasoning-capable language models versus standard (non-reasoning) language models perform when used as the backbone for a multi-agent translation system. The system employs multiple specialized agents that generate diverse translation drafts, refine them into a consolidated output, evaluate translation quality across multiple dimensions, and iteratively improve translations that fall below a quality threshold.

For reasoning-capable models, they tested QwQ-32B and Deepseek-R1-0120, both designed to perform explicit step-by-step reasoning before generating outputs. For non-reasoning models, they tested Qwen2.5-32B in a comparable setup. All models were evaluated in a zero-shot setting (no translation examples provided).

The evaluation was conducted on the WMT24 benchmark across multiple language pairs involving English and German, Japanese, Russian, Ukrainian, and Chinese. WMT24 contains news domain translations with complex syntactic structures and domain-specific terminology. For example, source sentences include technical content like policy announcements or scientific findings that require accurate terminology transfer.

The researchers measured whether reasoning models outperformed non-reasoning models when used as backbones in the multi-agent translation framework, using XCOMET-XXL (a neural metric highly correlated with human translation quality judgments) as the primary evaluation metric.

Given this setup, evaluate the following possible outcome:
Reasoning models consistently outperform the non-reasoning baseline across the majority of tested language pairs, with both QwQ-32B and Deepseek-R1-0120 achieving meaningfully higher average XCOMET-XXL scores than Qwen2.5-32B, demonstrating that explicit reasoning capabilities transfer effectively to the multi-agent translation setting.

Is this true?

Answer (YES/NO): NO